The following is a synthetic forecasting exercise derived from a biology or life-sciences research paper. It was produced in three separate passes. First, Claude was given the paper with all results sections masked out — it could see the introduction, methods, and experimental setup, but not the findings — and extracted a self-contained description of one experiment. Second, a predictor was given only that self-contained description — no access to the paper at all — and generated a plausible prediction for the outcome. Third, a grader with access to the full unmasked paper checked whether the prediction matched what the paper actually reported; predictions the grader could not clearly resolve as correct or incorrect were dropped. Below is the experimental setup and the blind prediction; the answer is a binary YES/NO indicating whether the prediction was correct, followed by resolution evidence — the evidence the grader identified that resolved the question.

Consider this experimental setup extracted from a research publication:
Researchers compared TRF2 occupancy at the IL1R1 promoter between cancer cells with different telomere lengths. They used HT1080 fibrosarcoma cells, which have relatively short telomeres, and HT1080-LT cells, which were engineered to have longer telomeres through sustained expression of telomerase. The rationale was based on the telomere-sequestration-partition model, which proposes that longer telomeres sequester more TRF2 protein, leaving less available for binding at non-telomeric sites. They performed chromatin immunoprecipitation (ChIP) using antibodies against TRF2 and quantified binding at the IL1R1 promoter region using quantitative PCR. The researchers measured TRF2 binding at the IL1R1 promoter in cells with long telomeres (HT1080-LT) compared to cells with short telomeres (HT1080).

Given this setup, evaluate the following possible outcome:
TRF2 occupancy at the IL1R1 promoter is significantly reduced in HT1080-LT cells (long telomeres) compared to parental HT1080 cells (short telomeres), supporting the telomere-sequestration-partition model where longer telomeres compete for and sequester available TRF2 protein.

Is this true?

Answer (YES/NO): YES